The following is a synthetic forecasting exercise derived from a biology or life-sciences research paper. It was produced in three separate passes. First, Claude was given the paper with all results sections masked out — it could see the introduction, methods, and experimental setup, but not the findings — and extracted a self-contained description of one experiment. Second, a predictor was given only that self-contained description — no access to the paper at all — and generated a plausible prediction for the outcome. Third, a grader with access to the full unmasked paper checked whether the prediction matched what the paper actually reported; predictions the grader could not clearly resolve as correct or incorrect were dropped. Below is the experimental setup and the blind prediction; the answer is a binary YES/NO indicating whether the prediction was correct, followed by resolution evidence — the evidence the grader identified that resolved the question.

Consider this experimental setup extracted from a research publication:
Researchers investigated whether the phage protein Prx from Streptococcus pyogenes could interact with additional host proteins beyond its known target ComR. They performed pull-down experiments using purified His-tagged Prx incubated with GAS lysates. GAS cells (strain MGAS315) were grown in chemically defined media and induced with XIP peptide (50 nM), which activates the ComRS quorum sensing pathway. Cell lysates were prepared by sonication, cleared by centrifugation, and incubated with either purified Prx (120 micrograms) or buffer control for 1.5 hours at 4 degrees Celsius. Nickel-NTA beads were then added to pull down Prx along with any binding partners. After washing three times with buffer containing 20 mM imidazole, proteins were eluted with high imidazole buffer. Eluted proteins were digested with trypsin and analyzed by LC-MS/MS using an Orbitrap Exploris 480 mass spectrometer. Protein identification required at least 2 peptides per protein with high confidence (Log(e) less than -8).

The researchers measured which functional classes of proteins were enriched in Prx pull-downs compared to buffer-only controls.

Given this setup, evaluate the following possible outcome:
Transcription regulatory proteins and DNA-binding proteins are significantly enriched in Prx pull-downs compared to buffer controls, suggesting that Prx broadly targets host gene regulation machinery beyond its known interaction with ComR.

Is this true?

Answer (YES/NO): YES